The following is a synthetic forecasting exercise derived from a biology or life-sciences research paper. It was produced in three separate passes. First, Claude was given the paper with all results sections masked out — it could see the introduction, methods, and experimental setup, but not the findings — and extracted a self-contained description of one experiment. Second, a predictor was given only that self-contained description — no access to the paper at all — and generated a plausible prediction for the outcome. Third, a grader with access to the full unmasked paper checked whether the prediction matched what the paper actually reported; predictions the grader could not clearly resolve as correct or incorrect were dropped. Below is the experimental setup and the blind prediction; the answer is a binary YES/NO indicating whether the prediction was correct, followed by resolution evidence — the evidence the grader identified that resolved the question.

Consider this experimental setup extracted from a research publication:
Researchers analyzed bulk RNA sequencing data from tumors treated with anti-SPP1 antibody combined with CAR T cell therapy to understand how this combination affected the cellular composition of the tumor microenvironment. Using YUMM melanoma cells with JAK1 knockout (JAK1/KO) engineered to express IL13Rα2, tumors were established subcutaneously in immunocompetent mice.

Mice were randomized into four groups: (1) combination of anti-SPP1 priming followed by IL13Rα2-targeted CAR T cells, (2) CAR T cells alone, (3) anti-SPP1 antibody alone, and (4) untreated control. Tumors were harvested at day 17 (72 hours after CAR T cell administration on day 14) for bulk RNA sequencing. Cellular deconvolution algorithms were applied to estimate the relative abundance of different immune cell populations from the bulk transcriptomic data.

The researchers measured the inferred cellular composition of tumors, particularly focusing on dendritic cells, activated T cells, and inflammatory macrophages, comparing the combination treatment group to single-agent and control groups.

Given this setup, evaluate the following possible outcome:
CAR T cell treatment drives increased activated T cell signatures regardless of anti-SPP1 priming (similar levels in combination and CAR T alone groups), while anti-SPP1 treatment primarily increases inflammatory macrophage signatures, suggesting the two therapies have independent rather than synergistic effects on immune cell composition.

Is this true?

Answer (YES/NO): NO